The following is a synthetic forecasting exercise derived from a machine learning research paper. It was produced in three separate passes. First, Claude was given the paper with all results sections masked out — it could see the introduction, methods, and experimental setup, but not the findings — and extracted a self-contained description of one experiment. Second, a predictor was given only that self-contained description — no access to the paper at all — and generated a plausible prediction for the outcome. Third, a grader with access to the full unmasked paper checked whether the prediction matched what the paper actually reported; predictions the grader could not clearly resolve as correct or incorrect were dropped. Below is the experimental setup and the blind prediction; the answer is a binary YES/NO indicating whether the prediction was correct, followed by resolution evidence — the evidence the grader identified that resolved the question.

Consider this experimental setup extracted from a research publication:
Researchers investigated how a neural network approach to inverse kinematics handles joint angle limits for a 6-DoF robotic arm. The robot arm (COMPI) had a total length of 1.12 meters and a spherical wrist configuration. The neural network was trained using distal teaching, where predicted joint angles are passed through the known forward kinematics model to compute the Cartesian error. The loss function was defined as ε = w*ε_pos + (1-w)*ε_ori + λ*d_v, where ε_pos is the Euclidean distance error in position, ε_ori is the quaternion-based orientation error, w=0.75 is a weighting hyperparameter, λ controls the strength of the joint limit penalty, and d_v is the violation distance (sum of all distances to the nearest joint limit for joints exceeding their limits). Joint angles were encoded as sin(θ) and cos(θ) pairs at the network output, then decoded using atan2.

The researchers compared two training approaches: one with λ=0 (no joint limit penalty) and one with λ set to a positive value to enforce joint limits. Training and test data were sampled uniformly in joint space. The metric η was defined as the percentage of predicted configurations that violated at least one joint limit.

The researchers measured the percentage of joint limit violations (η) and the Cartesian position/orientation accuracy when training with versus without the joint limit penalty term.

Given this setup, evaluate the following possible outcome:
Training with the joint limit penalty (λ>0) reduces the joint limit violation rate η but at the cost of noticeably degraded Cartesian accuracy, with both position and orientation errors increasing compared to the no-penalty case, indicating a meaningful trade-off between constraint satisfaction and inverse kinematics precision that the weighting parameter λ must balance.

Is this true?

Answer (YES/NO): YES